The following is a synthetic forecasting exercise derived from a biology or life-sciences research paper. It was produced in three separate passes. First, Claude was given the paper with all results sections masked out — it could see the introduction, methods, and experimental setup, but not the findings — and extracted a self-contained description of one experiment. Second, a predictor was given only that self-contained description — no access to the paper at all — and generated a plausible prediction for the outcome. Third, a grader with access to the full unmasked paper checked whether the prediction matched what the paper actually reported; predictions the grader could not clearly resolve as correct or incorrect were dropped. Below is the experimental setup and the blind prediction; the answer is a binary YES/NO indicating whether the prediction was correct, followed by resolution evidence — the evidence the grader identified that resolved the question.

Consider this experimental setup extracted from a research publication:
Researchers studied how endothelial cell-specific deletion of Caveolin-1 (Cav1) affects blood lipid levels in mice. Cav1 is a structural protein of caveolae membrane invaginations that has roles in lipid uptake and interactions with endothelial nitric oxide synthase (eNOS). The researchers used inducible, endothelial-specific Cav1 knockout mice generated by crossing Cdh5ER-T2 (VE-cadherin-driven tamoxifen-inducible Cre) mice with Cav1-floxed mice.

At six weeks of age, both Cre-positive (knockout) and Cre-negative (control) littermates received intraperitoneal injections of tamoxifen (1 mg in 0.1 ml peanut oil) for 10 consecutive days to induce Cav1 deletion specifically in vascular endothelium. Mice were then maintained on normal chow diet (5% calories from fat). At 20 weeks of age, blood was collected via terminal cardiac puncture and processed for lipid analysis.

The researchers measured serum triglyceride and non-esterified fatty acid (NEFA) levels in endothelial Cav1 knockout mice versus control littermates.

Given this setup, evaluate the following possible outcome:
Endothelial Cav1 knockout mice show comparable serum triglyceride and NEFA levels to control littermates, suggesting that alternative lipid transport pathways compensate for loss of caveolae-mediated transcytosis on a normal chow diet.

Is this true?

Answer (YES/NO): NO